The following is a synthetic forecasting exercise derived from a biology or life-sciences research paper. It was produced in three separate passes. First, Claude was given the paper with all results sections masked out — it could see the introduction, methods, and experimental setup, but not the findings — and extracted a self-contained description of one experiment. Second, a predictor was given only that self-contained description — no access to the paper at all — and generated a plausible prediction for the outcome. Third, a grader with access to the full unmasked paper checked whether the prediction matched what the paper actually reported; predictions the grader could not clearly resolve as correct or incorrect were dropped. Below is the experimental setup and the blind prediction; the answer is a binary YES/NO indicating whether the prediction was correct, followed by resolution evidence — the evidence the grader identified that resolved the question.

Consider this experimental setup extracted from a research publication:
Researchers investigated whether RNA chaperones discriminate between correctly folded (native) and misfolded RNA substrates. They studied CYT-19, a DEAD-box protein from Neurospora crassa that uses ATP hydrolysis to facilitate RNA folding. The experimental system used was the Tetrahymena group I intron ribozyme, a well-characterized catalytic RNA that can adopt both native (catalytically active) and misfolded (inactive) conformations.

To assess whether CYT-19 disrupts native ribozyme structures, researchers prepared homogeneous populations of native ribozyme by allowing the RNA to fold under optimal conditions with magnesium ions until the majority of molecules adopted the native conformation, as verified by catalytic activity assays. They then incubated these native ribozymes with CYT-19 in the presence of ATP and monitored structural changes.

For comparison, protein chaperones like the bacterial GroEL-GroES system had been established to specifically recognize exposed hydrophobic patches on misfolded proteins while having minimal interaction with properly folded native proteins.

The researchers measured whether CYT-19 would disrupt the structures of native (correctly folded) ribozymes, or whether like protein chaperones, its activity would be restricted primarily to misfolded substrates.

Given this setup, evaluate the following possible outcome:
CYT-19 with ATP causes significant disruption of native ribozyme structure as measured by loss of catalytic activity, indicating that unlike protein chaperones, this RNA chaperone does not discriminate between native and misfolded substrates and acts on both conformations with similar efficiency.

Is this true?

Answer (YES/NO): NO